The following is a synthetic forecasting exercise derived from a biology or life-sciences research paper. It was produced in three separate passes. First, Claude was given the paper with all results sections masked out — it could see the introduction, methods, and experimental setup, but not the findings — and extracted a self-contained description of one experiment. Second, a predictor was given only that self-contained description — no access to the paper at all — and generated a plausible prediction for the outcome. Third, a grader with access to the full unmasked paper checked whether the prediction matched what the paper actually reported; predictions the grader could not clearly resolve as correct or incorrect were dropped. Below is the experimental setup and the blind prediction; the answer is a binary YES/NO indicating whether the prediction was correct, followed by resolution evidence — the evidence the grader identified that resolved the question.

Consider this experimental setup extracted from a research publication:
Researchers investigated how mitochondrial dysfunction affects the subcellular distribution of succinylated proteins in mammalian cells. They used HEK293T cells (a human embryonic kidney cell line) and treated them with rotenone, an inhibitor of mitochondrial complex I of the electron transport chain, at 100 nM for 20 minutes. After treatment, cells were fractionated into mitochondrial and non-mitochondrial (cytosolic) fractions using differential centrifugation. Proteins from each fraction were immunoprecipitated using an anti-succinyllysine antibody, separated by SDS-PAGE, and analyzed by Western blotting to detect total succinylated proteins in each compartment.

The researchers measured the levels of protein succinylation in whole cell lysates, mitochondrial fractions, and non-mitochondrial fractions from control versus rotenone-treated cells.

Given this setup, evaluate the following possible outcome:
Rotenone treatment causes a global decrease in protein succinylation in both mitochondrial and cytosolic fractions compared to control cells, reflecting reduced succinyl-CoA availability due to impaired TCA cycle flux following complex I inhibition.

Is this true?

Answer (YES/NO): NO